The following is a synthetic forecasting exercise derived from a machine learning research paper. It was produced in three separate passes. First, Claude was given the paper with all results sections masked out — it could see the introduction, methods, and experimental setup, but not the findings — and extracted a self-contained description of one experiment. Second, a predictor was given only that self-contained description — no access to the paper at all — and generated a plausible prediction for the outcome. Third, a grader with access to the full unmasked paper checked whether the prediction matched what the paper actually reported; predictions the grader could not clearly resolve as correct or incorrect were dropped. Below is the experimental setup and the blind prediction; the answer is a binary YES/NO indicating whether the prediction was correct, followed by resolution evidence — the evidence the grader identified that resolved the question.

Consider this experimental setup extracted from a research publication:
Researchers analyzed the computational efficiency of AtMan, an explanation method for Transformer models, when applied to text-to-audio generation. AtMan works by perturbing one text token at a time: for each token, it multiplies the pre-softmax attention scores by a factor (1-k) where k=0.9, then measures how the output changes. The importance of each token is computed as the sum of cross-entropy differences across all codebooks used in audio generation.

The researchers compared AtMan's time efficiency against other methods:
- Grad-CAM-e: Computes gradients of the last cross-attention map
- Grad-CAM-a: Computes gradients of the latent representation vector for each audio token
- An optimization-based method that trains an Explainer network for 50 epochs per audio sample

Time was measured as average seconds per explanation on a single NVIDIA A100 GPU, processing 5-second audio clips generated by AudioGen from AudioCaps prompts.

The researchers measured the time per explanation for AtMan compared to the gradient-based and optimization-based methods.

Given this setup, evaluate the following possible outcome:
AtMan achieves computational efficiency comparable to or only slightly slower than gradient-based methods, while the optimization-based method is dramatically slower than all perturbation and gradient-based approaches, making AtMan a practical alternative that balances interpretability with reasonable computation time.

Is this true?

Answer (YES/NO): NO